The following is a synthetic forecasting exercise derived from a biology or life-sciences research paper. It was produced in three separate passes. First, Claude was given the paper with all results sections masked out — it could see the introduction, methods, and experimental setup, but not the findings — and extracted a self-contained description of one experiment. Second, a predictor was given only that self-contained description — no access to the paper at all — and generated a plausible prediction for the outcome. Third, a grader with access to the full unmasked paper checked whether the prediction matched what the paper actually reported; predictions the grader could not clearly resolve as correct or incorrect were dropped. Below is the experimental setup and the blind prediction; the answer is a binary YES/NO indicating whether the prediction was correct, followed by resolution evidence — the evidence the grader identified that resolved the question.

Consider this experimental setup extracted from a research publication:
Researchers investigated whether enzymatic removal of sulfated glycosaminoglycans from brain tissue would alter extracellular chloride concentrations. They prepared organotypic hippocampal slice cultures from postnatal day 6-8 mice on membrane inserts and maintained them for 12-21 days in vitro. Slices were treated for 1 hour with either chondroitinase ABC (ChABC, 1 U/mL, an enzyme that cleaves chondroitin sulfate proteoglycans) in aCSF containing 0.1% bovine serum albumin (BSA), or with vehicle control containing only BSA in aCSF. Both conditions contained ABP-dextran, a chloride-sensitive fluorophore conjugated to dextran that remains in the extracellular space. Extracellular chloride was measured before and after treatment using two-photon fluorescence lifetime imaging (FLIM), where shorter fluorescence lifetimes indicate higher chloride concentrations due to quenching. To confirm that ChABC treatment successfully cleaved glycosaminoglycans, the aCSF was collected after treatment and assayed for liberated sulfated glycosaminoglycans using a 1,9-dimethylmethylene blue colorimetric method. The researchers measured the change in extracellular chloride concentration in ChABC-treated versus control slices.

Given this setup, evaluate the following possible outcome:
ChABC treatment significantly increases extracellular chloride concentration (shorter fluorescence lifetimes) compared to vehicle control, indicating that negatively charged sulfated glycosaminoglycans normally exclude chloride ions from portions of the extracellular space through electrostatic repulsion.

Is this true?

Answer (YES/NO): YES